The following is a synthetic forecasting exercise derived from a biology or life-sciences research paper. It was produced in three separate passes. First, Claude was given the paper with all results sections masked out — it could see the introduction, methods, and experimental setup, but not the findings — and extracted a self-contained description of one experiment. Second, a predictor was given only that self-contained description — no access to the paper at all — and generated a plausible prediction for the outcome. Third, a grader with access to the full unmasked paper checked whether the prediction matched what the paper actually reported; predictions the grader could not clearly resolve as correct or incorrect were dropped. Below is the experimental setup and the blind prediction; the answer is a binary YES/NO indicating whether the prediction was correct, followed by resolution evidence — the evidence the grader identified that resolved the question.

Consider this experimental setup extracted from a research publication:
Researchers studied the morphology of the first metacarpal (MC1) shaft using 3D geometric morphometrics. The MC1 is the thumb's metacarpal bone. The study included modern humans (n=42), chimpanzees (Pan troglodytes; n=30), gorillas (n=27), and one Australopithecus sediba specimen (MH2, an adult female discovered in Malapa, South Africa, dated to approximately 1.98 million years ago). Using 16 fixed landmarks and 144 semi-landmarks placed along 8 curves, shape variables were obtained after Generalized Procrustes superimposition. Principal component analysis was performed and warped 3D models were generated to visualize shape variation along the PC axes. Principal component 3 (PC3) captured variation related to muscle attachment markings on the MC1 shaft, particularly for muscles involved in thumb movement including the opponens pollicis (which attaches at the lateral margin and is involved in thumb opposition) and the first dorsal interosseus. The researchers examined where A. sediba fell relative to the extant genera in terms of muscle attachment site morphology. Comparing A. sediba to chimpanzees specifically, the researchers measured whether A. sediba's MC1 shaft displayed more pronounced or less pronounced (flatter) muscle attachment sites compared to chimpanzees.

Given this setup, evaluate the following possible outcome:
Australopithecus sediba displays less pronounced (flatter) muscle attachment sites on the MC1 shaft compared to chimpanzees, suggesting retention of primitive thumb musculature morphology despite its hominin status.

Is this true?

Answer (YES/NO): YES